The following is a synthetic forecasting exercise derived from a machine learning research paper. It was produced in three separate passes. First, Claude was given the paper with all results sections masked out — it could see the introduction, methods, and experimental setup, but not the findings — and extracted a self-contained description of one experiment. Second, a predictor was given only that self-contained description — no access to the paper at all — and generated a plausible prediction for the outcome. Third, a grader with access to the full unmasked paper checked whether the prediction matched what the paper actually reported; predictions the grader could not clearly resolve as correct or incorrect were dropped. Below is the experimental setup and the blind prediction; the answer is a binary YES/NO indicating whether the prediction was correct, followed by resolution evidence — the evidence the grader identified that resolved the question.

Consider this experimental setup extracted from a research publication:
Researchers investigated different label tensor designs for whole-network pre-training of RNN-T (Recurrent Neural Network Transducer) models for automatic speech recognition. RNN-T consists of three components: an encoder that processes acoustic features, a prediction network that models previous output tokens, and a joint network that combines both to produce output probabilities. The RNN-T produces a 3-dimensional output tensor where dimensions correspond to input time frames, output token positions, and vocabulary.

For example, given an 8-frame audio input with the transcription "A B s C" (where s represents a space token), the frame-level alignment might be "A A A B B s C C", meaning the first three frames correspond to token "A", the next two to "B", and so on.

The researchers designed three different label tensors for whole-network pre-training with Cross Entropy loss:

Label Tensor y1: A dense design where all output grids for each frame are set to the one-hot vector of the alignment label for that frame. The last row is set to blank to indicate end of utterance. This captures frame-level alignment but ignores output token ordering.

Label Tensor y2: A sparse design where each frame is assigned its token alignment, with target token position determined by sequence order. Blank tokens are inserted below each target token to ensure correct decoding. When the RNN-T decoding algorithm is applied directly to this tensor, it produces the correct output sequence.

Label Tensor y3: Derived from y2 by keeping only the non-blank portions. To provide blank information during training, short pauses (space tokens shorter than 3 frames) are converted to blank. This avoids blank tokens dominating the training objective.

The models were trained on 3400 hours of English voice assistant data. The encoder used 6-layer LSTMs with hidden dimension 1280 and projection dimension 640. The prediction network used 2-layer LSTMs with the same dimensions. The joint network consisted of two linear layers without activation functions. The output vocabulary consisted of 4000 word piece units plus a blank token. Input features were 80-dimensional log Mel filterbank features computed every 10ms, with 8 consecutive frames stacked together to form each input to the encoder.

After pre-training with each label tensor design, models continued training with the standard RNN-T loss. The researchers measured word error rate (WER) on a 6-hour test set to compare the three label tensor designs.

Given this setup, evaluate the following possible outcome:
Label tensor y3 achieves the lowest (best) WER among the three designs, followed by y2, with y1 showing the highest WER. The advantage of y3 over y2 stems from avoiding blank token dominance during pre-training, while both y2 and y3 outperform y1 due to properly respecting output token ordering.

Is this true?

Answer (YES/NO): NO